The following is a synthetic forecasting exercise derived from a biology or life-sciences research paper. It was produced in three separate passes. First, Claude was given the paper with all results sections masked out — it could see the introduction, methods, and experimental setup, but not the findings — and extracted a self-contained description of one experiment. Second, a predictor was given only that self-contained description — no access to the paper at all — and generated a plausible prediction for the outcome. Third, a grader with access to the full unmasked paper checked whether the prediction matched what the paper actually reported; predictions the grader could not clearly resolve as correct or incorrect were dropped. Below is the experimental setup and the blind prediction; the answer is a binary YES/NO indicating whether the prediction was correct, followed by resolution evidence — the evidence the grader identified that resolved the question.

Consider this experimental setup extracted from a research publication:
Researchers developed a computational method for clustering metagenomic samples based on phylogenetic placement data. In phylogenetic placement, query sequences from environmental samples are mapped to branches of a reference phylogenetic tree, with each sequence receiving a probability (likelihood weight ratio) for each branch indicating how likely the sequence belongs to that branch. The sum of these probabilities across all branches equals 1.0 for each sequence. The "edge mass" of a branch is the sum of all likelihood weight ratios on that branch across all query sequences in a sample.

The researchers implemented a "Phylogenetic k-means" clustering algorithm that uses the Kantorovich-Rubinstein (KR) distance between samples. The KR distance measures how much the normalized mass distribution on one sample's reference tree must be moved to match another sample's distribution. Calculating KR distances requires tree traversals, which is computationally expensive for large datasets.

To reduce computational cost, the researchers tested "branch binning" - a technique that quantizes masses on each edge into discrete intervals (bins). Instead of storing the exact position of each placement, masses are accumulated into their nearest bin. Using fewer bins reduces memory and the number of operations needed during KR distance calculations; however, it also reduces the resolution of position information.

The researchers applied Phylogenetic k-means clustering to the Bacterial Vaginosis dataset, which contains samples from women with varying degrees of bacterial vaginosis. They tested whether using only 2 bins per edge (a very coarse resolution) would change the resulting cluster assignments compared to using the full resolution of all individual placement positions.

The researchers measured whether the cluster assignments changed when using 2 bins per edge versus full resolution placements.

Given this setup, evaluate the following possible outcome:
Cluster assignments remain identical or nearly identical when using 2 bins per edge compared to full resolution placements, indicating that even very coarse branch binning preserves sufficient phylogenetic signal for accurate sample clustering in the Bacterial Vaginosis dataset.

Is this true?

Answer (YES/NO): YES